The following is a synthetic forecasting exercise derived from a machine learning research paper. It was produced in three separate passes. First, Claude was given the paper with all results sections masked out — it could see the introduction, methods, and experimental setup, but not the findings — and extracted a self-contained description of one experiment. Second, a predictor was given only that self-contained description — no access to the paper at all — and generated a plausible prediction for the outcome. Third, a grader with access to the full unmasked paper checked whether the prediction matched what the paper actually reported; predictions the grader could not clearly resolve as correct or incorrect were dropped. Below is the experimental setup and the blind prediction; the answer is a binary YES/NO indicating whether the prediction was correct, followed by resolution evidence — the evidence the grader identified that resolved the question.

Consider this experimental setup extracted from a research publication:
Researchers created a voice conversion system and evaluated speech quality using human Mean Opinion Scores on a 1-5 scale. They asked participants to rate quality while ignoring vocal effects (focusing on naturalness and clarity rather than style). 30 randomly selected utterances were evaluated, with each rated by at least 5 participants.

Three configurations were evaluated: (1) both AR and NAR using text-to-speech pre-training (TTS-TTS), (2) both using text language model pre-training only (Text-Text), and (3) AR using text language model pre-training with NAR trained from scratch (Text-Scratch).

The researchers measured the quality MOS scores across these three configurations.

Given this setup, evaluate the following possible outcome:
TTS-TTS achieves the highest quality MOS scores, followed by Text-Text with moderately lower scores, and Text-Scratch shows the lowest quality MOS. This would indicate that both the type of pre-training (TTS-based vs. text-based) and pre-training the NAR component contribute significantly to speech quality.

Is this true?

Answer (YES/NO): NO